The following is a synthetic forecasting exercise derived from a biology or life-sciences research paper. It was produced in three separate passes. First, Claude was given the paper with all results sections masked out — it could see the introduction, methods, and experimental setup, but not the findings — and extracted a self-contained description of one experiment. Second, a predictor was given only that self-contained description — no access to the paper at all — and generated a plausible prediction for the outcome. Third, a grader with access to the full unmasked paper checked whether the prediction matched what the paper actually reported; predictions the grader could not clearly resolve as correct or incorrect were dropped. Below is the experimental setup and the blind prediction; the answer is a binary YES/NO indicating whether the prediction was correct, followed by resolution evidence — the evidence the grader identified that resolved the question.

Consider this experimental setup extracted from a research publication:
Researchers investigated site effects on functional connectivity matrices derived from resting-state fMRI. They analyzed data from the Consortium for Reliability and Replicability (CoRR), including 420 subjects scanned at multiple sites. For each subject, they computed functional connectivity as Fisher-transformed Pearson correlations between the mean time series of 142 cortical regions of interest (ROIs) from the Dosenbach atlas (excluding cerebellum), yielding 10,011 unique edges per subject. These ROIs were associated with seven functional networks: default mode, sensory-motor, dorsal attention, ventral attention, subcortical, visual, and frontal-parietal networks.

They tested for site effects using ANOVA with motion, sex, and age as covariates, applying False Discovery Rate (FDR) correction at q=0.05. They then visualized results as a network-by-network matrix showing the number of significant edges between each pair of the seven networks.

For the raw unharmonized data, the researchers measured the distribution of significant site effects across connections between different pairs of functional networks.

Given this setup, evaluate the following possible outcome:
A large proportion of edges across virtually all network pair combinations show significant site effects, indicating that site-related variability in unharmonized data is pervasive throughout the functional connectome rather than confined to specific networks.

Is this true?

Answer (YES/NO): NO